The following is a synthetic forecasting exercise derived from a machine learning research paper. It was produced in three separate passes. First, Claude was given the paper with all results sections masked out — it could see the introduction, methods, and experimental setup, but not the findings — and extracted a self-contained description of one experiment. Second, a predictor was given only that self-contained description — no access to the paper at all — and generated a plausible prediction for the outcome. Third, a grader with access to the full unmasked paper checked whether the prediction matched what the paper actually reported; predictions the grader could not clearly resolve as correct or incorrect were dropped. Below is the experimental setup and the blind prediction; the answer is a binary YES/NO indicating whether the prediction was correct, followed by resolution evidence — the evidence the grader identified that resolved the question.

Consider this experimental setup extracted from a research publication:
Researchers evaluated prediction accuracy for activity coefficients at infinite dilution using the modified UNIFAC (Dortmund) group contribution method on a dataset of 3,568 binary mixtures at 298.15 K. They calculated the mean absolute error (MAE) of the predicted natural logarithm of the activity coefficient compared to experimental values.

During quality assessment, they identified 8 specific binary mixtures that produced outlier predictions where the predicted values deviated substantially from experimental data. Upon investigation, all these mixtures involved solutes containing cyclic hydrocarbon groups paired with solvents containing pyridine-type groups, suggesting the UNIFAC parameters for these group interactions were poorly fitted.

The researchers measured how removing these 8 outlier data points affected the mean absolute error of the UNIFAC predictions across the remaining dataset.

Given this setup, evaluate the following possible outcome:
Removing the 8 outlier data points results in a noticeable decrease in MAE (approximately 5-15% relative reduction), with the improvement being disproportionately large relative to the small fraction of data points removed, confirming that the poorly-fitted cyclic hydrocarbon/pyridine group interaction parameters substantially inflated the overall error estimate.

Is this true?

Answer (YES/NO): NO